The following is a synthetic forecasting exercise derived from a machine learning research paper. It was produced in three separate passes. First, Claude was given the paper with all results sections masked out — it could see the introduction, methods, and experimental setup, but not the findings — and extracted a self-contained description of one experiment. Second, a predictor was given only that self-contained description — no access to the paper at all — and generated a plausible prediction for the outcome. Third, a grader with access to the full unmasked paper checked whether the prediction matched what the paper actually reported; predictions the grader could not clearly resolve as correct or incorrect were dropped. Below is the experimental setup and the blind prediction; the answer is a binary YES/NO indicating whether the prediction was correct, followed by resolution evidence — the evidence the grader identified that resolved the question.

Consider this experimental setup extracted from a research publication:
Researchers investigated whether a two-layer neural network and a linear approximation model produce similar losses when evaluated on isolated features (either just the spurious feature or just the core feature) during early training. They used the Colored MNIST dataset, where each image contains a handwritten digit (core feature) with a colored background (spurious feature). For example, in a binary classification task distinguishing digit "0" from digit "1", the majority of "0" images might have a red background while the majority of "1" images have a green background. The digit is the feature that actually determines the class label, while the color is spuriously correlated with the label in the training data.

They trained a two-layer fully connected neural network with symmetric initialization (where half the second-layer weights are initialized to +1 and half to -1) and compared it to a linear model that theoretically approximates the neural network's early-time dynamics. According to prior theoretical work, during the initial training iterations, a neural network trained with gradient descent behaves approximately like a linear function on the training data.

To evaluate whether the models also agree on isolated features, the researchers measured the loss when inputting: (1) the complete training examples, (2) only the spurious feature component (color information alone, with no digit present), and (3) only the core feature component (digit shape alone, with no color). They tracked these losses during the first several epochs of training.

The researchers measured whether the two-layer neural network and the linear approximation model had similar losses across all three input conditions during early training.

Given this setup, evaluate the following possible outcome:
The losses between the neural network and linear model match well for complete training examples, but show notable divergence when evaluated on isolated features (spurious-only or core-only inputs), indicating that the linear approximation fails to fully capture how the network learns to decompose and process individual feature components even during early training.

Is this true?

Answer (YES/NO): NO